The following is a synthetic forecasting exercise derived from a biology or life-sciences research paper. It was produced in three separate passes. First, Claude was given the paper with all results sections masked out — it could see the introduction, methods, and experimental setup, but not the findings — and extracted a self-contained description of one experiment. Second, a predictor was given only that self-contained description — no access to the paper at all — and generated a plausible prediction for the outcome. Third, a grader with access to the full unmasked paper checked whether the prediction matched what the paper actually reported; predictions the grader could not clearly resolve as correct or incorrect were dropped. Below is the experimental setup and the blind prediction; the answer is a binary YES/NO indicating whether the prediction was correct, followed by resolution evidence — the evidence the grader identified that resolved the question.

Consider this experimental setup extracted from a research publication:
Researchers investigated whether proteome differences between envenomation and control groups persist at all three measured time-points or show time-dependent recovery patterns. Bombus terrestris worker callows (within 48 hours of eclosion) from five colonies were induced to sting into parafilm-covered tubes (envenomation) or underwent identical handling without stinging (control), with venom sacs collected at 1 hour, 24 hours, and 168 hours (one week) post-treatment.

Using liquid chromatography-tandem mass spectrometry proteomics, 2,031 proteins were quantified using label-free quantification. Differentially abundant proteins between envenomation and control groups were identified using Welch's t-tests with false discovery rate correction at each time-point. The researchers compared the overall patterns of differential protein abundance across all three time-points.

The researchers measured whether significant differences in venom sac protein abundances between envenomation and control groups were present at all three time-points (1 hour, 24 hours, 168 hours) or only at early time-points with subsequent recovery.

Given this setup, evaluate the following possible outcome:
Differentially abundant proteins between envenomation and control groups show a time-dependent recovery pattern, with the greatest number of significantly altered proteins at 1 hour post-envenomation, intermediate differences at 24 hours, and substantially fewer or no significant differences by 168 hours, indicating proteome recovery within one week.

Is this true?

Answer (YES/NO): YES